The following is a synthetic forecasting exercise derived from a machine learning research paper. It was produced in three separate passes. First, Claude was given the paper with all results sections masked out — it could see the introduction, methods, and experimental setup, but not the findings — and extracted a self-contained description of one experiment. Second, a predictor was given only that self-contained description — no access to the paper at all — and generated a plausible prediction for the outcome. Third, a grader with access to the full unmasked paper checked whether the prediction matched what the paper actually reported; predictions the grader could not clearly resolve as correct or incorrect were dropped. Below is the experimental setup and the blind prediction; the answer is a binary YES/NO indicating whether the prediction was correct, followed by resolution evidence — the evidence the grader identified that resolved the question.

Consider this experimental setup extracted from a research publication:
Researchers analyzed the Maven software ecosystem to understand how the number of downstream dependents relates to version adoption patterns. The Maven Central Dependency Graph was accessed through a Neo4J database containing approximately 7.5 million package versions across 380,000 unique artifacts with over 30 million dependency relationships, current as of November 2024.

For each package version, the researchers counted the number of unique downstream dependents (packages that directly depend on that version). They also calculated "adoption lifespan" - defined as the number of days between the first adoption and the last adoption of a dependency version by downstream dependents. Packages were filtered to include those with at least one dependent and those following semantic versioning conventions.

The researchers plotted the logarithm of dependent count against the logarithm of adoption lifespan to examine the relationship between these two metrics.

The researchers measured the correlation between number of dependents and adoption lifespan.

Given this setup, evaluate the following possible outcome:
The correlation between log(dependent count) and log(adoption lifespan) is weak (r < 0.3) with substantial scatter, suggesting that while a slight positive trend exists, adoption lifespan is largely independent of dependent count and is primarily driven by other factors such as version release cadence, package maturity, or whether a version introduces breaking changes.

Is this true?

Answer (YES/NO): YES